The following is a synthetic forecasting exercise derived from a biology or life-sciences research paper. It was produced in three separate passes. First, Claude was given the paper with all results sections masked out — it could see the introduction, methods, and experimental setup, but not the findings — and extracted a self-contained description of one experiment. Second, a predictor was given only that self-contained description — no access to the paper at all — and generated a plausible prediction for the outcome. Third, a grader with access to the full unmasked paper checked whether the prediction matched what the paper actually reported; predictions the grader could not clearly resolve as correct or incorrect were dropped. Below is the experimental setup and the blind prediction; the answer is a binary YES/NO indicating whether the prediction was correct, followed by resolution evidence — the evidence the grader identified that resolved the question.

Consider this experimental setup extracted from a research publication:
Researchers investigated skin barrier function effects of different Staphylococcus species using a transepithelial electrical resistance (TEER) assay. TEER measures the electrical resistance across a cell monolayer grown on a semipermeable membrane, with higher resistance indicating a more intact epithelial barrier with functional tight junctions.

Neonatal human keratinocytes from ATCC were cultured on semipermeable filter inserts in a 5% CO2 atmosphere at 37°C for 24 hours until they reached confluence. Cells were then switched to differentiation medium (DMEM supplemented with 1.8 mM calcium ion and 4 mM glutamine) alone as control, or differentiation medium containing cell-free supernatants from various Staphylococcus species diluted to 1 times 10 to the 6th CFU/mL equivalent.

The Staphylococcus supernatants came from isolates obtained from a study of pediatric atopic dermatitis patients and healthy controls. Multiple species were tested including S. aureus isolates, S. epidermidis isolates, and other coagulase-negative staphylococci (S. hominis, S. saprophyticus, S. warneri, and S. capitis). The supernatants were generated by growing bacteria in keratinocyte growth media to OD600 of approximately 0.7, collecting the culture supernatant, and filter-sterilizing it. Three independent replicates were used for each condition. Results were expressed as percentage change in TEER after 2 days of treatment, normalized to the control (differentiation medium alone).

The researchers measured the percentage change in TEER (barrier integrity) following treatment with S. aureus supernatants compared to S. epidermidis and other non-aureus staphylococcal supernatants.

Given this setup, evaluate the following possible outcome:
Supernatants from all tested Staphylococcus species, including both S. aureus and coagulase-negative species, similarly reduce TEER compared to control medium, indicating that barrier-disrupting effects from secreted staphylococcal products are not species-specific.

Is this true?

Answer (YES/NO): NO